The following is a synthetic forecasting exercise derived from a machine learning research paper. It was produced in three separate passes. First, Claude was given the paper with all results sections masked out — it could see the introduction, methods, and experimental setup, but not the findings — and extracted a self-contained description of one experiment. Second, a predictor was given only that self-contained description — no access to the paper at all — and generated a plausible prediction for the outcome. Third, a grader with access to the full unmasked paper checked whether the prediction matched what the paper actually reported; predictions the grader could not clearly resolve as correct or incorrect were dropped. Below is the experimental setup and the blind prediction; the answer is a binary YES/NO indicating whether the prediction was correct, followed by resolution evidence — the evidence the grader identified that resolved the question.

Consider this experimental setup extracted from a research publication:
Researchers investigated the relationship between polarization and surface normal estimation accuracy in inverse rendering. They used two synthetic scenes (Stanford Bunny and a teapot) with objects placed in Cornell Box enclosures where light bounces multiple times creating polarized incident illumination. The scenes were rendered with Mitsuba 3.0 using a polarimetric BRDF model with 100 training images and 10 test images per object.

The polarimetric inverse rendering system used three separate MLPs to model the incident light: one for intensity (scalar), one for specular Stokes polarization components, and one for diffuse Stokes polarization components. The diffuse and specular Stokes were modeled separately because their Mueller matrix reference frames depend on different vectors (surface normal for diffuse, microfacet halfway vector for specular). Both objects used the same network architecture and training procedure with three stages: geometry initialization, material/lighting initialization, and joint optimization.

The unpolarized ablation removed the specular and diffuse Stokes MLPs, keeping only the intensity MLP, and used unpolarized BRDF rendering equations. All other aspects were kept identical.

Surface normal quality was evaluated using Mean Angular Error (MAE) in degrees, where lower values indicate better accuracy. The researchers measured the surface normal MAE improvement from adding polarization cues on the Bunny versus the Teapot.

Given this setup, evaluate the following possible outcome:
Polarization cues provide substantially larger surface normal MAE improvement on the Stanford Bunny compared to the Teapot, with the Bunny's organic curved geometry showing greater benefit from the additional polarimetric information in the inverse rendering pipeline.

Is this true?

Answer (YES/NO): YES